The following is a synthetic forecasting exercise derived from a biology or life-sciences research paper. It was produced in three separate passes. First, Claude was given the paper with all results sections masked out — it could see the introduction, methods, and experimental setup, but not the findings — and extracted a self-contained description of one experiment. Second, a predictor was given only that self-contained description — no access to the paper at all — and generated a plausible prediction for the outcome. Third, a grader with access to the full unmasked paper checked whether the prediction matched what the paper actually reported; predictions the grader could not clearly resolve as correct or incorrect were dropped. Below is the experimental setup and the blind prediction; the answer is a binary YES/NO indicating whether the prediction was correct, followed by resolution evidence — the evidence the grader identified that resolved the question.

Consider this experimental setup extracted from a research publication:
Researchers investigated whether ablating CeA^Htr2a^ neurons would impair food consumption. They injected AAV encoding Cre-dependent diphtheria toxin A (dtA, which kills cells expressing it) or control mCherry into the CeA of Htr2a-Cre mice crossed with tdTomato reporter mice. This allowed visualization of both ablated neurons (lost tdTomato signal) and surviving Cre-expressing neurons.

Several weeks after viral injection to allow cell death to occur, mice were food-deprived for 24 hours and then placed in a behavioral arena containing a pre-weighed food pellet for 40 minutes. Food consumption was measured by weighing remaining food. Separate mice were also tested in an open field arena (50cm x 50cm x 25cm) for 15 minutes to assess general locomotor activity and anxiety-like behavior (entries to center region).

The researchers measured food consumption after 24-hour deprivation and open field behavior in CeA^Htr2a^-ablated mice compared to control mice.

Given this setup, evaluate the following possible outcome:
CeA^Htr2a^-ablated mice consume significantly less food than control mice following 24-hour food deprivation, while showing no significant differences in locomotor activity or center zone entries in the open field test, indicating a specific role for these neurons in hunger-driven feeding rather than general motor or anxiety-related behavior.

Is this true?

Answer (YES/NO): YES